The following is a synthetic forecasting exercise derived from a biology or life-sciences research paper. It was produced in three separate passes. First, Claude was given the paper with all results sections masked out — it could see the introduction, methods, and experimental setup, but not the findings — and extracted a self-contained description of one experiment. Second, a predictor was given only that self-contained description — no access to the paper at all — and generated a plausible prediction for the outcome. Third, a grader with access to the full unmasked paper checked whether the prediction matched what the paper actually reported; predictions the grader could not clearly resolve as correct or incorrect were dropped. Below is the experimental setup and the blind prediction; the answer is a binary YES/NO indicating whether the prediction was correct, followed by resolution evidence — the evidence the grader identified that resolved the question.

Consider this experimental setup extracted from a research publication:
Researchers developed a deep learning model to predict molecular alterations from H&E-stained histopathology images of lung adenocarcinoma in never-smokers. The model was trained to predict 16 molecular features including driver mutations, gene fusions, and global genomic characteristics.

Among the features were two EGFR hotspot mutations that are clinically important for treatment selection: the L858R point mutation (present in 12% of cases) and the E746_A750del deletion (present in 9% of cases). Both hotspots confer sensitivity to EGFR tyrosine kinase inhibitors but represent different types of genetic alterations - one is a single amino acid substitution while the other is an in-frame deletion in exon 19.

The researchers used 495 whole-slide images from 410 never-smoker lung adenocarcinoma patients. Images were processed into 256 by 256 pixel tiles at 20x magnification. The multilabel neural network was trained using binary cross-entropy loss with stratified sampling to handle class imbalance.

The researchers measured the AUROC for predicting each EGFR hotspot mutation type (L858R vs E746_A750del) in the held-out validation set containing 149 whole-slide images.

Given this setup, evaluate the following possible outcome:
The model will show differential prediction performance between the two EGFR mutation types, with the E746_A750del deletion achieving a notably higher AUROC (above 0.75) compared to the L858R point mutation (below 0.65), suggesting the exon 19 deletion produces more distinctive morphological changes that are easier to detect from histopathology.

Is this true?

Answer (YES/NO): NO